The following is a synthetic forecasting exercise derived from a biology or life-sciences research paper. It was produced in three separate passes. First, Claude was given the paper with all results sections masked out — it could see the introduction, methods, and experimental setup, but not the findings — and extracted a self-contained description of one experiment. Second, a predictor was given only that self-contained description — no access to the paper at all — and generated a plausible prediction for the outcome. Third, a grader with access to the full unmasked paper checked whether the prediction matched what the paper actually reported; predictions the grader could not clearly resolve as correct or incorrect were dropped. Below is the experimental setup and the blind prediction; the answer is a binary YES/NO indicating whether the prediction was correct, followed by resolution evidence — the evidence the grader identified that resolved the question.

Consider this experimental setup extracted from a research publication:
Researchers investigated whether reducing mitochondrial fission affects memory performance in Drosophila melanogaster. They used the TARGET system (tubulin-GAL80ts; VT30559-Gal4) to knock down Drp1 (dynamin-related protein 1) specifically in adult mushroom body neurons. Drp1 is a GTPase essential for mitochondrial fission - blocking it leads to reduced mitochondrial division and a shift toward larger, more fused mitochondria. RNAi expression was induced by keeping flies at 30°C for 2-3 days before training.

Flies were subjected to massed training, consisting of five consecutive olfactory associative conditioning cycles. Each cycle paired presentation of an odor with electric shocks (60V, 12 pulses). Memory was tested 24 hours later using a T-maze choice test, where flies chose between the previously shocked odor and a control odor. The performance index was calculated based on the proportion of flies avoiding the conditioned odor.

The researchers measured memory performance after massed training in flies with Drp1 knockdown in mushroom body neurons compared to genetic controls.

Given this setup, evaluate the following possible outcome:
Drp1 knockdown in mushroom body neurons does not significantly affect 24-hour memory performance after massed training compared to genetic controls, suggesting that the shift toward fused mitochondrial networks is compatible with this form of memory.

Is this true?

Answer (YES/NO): NO